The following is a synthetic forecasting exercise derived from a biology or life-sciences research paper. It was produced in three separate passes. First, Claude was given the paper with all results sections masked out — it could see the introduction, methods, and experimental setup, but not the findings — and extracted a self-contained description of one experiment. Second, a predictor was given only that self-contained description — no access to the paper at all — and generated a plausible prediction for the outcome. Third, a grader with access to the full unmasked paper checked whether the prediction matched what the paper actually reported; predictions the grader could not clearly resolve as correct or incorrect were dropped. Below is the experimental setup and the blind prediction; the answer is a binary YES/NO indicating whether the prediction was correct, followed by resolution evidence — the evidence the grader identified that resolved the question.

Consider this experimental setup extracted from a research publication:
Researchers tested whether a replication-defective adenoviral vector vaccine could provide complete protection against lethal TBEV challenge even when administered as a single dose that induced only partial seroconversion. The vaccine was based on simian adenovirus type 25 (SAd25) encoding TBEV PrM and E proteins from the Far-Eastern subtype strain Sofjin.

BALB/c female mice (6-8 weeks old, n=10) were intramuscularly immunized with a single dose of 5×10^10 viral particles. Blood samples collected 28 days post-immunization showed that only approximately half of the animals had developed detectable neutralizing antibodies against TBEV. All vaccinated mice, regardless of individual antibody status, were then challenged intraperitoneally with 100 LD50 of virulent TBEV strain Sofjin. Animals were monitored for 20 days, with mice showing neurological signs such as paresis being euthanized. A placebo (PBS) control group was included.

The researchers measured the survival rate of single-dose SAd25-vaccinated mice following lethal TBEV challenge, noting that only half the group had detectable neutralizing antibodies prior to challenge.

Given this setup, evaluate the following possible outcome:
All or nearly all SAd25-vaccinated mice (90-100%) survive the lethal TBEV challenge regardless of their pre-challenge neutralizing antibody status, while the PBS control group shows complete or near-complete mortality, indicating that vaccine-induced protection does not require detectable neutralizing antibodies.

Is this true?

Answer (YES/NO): YES